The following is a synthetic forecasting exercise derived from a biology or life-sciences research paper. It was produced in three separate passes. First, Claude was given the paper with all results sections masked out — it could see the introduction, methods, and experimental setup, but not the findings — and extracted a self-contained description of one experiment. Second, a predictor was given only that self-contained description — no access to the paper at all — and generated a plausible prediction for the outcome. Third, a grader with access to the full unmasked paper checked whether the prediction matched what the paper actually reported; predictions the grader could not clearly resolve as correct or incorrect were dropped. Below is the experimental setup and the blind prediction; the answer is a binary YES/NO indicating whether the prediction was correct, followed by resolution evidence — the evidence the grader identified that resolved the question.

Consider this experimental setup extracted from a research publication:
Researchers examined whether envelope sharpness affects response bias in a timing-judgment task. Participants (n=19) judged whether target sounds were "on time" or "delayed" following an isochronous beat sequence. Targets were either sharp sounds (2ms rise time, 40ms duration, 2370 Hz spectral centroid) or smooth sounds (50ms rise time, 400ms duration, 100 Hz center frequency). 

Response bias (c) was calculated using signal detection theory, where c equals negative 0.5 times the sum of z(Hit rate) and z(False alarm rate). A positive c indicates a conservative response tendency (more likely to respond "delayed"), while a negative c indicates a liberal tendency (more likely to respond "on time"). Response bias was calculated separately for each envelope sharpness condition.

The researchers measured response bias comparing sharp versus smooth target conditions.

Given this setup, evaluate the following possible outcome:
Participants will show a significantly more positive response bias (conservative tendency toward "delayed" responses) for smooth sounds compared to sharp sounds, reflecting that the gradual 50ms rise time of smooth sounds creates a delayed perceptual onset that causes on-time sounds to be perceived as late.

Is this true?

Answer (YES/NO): NO